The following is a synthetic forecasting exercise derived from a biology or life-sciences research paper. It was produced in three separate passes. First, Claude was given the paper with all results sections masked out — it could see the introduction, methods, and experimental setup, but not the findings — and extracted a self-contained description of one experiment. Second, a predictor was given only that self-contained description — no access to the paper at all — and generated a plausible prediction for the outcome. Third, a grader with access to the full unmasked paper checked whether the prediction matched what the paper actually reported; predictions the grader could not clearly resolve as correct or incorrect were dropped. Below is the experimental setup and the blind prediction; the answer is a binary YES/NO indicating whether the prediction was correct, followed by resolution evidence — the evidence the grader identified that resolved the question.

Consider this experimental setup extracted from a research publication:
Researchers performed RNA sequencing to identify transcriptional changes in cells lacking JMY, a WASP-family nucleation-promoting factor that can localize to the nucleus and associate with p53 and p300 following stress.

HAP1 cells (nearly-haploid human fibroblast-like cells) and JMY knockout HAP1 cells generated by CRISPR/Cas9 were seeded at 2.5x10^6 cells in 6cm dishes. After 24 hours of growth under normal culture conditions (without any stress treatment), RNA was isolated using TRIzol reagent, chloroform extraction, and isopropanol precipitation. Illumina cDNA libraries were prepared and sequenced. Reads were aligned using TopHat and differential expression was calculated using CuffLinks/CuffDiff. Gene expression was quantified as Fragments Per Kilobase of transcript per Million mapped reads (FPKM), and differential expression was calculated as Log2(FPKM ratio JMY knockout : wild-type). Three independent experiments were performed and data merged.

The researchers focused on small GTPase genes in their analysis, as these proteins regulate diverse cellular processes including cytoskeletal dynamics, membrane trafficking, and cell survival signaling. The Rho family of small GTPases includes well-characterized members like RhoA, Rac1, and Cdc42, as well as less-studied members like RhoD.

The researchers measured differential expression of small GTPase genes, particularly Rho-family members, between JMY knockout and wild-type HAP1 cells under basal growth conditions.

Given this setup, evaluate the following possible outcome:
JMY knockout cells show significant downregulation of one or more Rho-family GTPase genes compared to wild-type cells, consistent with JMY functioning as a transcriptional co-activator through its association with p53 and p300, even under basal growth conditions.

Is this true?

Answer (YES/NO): NO